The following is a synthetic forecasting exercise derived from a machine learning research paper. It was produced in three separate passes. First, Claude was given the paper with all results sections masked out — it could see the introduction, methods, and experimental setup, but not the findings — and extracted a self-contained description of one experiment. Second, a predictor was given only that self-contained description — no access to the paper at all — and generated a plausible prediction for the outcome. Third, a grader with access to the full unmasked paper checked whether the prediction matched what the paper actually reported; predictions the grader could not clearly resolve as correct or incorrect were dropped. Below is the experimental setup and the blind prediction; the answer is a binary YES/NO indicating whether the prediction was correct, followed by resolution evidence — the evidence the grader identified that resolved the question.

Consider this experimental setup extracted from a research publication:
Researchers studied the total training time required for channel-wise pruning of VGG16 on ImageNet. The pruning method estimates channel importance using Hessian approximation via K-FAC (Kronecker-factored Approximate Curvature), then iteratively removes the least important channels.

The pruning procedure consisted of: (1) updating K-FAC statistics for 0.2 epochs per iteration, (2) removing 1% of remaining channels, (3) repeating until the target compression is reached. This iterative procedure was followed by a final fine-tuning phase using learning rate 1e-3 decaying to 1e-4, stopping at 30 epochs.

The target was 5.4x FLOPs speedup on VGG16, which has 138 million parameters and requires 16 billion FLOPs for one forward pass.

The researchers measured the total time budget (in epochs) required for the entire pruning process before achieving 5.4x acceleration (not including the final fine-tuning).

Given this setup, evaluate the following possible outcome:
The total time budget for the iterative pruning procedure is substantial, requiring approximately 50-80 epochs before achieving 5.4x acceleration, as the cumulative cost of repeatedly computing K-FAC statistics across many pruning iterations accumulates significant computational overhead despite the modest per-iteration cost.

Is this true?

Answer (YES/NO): NO